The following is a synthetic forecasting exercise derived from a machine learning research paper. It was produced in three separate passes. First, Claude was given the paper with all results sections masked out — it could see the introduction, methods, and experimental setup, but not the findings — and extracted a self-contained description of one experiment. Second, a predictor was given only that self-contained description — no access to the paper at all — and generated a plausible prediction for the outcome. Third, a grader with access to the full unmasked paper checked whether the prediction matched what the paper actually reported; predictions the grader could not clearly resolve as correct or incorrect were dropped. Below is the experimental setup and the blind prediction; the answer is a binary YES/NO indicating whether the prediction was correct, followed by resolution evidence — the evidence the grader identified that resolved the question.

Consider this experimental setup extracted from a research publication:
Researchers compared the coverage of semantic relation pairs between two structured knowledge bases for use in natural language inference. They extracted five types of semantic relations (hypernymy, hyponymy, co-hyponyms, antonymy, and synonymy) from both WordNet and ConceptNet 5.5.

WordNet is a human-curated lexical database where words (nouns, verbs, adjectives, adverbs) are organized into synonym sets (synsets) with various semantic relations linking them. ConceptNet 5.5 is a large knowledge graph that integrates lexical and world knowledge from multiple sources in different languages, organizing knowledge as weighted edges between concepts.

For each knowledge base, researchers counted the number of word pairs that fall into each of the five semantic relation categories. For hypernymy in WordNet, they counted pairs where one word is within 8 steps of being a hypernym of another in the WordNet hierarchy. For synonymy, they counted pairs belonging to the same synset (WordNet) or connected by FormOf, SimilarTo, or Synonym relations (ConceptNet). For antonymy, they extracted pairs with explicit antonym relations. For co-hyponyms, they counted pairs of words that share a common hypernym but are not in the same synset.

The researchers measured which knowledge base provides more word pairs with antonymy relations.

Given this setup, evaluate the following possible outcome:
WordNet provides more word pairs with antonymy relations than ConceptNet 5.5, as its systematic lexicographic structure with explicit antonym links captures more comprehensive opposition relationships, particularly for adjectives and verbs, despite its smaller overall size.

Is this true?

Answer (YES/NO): NO